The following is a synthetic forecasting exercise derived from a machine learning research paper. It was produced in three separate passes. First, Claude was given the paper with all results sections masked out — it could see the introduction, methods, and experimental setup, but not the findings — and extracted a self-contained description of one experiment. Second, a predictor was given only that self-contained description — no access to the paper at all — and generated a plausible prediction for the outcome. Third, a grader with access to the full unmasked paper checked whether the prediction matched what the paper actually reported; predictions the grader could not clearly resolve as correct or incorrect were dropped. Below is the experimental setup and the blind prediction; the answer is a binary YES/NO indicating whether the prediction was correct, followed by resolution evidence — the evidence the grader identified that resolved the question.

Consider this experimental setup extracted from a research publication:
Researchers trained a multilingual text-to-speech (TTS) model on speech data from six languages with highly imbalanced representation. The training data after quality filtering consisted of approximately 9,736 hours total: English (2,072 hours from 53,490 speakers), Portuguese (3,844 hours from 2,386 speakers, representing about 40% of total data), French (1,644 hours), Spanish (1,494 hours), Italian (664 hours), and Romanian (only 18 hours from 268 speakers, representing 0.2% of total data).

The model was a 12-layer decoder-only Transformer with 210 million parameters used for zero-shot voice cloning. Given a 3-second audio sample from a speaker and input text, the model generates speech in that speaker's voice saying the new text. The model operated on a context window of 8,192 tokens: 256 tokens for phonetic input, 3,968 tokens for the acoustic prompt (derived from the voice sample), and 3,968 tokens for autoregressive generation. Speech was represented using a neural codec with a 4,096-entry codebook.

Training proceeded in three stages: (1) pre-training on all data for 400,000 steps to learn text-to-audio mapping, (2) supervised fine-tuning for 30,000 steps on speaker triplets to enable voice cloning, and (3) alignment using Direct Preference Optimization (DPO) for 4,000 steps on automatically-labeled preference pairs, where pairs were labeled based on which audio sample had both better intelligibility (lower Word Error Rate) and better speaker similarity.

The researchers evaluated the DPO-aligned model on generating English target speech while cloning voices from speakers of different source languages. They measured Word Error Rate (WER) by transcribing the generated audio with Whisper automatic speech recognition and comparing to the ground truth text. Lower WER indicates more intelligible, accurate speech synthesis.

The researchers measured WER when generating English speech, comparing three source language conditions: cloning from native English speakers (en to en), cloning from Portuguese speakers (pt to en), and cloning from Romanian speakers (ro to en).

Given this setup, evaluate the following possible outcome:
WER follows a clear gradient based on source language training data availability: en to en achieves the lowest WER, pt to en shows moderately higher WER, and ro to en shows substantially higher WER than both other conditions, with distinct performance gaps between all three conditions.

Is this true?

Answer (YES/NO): NO